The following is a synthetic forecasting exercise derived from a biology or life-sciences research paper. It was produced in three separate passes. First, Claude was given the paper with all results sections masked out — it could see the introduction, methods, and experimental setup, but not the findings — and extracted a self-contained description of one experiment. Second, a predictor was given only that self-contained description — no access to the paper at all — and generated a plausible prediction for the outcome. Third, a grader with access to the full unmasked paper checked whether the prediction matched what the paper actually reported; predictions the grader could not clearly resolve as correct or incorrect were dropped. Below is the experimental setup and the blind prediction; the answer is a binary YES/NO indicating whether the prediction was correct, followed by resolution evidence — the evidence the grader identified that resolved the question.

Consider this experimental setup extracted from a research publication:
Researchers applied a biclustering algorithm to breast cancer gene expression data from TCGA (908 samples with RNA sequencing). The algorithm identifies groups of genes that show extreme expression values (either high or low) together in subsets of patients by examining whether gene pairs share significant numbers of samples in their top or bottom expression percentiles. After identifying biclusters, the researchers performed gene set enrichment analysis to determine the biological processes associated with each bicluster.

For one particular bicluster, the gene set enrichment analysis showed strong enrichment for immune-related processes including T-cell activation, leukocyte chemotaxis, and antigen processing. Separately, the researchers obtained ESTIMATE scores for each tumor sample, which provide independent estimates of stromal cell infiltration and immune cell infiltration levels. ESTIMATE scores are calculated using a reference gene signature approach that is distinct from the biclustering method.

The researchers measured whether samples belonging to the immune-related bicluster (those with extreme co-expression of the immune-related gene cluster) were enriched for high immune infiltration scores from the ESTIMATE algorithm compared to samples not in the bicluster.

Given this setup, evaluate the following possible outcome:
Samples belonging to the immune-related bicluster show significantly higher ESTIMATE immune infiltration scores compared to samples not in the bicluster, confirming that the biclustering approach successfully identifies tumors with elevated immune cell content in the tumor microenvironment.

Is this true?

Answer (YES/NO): YES